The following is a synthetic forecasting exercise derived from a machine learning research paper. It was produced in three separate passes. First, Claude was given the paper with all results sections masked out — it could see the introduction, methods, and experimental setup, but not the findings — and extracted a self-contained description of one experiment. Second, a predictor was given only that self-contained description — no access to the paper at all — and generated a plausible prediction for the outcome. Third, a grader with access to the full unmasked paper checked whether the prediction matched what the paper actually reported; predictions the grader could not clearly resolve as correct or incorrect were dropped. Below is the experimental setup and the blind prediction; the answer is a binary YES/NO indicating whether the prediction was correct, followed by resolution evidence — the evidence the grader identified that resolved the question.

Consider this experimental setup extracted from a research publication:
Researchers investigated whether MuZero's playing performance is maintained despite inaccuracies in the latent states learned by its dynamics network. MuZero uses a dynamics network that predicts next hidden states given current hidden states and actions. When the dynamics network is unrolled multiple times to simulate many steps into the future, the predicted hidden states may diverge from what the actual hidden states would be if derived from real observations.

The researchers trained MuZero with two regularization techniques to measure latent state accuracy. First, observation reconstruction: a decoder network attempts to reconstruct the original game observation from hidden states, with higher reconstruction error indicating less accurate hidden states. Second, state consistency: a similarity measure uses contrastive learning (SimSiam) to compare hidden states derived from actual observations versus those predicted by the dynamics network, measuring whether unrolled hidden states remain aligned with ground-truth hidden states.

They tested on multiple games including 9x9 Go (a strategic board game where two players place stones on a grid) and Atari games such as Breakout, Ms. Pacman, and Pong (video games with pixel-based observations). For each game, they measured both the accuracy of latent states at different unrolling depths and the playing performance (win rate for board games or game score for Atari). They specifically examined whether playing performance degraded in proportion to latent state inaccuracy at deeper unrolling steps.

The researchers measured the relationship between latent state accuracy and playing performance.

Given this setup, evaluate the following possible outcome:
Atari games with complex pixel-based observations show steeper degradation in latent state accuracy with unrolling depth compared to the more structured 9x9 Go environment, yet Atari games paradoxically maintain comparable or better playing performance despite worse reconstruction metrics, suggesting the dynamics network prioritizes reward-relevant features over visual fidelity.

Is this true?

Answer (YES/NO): NO